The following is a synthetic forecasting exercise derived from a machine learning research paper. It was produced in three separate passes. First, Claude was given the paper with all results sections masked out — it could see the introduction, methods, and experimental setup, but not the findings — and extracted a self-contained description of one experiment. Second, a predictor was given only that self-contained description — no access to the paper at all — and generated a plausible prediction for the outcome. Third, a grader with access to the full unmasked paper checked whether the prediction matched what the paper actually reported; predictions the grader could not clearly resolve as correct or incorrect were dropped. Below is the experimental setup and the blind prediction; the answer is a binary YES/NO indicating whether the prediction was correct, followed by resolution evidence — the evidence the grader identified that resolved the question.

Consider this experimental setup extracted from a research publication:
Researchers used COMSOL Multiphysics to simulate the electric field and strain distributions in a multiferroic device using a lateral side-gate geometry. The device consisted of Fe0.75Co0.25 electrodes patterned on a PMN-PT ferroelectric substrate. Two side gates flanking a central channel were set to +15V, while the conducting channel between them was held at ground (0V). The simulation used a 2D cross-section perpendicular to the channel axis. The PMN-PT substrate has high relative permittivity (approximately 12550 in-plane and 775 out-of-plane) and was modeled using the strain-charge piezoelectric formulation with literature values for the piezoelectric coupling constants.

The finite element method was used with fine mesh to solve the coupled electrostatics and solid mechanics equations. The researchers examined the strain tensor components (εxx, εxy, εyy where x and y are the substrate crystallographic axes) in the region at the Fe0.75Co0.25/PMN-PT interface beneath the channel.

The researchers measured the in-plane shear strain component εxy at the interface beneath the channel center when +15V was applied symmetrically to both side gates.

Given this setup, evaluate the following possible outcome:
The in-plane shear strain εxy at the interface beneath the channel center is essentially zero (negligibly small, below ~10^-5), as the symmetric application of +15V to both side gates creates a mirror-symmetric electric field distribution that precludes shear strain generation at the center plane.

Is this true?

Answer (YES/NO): NO